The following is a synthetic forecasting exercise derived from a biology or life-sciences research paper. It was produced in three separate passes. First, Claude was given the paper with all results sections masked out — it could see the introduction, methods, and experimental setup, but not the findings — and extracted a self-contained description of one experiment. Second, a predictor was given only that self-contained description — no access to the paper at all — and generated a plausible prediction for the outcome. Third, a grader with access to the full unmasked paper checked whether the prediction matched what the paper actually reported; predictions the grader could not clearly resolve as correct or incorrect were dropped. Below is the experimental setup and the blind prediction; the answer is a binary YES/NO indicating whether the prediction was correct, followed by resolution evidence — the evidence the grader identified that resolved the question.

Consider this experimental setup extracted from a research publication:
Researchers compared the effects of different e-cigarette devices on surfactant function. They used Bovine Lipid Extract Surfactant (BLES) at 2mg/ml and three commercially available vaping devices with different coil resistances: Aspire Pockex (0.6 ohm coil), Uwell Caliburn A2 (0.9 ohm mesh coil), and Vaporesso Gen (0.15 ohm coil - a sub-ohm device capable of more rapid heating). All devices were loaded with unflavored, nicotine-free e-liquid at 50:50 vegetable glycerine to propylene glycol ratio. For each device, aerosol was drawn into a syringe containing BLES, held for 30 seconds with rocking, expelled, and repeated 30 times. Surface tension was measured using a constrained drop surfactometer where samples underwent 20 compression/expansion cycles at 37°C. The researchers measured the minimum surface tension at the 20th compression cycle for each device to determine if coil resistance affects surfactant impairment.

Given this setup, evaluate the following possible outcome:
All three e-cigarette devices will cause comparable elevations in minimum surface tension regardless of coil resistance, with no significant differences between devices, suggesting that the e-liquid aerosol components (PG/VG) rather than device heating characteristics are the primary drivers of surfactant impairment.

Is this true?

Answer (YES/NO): YES